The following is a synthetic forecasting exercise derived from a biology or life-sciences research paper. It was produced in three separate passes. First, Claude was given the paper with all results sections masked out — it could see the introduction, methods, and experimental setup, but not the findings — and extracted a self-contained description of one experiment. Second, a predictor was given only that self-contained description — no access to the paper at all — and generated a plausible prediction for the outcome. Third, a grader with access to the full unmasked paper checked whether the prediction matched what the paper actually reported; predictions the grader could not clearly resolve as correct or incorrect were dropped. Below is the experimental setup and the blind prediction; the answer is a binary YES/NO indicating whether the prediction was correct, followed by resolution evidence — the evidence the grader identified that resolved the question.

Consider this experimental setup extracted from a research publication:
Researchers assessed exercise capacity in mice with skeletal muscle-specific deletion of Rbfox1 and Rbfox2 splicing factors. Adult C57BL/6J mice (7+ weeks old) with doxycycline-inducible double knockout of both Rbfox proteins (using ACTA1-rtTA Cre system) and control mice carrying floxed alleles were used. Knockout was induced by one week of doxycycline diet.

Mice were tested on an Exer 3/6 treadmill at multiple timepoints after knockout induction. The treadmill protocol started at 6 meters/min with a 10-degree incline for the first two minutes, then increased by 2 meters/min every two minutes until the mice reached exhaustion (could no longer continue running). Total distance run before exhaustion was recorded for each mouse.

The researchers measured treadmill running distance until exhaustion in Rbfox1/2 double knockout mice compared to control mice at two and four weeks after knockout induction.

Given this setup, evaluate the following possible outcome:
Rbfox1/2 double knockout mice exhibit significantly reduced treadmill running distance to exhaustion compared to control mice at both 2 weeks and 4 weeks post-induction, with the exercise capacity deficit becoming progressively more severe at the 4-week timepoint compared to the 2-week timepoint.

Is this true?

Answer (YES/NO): NO